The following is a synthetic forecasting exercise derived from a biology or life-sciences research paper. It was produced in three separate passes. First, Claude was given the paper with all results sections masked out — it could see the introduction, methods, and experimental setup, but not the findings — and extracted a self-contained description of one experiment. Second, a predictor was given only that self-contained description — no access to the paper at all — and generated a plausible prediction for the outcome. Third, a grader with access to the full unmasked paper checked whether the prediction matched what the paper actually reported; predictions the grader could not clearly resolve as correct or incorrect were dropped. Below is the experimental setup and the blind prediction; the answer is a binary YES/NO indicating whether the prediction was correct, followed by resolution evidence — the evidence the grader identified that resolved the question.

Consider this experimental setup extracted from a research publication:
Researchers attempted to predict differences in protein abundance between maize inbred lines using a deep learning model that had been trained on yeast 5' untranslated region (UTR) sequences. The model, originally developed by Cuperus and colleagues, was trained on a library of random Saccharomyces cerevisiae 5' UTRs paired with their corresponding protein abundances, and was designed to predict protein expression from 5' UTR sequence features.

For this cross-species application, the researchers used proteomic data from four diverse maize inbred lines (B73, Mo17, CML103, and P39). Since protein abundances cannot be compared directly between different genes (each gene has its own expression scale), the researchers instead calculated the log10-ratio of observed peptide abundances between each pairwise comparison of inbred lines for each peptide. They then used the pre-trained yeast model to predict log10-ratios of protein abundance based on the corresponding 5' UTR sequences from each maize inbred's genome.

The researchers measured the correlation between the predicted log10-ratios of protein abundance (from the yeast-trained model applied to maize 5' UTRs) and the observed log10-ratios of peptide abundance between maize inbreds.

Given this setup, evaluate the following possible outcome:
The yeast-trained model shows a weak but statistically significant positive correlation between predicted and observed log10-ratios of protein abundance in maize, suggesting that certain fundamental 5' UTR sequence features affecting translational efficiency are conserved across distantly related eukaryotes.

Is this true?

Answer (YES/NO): NO